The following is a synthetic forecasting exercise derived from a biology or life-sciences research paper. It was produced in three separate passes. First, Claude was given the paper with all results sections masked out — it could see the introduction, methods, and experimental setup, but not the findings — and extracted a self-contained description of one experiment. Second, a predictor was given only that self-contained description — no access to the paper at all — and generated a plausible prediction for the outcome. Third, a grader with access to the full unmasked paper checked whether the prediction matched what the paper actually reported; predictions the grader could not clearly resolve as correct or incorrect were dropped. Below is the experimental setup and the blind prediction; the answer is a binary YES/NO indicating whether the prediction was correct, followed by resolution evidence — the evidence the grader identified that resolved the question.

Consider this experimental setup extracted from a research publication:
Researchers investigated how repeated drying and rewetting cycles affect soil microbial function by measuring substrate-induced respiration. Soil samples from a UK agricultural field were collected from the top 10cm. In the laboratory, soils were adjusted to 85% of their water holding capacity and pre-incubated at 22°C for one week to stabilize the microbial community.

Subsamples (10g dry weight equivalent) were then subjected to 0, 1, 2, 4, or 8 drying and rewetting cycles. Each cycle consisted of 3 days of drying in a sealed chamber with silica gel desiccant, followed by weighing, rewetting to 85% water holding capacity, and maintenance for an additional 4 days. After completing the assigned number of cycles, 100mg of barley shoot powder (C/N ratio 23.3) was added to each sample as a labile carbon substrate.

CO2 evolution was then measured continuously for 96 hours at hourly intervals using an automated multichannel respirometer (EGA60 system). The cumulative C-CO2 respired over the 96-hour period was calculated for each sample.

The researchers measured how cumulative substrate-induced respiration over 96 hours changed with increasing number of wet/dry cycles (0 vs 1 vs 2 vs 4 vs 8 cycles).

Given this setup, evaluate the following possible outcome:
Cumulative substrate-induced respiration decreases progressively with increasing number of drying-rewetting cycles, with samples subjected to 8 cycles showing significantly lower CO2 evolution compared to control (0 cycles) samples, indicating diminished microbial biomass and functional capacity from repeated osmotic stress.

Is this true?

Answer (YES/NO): NO